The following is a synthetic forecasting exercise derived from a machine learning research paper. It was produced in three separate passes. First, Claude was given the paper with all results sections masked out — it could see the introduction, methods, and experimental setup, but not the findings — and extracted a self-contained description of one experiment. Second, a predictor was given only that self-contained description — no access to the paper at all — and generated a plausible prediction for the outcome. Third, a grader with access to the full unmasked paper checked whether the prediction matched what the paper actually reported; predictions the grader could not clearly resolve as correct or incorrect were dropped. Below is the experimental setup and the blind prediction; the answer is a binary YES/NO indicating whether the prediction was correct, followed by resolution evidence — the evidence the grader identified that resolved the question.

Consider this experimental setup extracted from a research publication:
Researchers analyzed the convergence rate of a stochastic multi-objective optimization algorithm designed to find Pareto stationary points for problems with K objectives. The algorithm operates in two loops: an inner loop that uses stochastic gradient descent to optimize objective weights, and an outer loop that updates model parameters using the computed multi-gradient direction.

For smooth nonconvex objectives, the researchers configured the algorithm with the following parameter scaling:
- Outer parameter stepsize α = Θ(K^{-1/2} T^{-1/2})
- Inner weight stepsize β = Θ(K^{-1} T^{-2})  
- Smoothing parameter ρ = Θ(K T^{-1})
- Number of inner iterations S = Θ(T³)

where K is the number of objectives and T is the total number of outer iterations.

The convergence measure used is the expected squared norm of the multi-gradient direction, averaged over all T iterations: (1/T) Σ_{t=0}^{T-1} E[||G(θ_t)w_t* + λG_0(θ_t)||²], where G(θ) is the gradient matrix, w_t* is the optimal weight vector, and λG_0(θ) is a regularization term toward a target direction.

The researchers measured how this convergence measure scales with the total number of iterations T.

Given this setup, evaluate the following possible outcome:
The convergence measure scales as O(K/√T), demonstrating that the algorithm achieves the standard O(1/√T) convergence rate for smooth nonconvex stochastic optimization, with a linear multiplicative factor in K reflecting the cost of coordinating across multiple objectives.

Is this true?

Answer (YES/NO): NO